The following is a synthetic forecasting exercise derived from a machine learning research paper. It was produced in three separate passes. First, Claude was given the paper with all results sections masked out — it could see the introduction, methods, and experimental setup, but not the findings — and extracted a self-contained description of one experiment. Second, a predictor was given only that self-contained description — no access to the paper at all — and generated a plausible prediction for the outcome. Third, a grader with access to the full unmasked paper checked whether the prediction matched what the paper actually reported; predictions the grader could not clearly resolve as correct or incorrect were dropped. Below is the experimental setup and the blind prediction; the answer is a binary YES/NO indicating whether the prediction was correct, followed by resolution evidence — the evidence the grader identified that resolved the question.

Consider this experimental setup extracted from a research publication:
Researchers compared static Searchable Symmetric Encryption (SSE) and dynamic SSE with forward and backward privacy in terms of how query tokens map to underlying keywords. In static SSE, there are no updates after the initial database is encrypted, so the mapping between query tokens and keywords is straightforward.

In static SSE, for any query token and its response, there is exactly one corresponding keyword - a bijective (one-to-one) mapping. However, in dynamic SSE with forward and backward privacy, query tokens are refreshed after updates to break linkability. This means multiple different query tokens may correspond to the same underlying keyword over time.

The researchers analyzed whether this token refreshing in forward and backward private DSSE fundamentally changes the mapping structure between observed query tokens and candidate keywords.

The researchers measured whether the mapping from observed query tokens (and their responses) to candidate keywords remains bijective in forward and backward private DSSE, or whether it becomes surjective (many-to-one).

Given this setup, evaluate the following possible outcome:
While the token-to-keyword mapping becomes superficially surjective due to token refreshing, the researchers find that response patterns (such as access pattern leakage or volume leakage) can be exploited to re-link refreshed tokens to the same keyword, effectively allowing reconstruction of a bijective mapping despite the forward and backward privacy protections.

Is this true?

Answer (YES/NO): YES